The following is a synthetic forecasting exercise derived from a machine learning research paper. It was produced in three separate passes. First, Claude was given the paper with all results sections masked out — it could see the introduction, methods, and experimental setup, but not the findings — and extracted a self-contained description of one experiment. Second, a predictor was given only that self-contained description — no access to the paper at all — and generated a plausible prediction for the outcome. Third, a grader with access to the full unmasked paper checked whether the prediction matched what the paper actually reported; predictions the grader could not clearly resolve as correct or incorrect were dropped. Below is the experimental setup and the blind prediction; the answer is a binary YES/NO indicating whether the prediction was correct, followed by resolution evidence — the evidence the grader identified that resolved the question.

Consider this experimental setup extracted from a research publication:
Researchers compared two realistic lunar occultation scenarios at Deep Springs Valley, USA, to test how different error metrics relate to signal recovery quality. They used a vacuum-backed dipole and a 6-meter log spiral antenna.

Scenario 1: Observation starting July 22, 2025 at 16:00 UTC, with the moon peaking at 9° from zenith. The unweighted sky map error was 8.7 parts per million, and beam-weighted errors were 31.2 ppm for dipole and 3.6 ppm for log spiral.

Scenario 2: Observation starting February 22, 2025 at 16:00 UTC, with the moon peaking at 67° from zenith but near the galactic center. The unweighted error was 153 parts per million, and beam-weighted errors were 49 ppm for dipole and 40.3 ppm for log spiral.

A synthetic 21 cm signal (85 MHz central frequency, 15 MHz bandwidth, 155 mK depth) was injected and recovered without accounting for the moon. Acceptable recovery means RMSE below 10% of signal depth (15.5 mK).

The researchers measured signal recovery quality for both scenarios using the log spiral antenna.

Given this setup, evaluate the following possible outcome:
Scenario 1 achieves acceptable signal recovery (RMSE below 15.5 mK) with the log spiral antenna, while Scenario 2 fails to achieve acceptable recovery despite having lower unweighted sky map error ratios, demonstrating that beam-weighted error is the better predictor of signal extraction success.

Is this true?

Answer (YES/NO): NO